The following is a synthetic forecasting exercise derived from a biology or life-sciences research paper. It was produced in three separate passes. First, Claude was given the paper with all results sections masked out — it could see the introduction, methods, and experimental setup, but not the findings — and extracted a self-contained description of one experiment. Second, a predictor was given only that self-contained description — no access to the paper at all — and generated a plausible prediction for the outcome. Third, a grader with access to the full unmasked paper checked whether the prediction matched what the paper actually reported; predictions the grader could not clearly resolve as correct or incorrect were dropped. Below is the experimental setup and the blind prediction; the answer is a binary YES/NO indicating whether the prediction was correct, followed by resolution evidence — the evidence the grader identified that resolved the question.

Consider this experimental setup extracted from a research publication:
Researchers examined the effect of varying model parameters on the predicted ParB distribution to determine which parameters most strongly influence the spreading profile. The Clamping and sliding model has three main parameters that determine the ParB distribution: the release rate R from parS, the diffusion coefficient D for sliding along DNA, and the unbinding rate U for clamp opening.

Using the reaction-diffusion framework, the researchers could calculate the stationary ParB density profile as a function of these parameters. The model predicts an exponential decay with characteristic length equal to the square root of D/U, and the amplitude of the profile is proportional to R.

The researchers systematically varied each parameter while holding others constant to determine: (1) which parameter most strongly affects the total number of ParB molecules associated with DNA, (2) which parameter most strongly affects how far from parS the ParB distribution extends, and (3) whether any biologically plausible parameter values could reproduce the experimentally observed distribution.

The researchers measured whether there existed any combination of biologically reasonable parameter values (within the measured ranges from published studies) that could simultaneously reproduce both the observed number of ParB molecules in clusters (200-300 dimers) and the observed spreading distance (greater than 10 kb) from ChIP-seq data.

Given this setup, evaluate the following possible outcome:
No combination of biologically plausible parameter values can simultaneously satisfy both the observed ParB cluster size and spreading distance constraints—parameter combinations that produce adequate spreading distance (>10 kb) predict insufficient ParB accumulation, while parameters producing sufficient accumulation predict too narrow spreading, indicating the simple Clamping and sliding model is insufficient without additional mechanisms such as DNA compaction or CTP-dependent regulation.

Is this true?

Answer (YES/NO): YES